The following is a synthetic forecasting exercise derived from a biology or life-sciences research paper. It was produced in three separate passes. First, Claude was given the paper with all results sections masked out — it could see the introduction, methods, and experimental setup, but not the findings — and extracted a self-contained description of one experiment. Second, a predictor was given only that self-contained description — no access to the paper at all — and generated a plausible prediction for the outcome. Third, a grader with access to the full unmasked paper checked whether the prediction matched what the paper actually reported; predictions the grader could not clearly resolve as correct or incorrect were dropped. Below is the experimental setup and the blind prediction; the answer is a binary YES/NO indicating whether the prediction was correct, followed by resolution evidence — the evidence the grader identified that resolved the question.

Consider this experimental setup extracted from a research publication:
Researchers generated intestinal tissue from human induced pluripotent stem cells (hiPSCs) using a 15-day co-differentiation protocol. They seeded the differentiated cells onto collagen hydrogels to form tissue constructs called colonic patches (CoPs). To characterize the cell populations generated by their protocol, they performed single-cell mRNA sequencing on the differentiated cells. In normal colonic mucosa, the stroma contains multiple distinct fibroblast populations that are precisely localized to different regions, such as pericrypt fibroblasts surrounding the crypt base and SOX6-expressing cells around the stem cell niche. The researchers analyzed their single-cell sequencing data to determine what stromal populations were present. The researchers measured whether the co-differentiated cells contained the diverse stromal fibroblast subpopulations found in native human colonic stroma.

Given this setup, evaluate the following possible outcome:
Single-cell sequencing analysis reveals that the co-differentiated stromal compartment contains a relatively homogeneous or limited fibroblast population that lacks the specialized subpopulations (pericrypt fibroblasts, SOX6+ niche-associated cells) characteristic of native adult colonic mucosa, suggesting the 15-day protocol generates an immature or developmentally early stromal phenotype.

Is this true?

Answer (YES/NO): NO